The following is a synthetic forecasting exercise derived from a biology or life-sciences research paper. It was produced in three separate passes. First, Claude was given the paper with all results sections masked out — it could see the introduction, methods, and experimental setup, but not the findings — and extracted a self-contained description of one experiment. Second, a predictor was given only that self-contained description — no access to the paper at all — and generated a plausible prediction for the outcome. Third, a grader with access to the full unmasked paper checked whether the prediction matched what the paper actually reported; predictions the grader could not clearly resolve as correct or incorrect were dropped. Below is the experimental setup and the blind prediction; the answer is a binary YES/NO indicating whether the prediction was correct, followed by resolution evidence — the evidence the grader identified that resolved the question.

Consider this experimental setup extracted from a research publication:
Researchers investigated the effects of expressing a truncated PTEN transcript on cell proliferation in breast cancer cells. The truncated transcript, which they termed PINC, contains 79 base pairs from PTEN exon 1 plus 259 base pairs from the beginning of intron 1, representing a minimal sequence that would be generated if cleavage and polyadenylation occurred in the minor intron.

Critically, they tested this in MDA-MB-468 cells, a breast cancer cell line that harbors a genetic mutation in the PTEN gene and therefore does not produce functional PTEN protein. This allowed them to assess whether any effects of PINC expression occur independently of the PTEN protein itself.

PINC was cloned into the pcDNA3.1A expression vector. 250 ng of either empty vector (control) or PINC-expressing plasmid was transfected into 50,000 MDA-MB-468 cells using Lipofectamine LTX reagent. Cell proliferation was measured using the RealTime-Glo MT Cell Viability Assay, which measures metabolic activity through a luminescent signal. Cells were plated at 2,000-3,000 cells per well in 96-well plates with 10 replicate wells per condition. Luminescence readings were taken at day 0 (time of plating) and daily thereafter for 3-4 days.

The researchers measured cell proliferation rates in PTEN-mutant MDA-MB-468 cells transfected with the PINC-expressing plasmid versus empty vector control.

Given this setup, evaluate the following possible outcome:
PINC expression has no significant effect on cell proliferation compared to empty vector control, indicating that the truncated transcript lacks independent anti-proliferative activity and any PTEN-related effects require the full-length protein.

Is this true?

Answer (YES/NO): NO